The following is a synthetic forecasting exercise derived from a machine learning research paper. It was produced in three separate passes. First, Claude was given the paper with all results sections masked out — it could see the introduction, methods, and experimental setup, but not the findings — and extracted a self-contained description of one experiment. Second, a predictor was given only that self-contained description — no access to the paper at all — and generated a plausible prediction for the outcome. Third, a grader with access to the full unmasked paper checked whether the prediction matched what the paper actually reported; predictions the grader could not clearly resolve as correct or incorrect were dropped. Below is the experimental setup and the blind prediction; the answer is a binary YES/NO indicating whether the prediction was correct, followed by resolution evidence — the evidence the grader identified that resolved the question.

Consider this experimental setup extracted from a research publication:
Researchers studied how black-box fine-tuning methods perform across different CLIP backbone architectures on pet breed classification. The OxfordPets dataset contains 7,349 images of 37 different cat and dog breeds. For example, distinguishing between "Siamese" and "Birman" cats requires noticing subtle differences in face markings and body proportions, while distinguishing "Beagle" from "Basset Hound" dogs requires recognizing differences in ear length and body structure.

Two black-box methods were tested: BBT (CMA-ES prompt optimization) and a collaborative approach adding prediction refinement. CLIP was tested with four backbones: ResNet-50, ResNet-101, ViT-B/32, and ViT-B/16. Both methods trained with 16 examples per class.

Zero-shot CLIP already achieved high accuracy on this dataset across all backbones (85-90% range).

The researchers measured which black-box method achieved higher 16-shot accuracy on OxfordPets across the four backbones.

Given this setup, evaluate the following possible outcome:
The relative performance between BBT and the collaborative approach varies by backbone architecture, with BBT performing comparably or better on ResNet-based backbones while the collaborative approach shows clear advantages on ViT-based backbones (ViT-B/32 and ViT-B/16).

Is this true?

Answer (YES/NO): NO